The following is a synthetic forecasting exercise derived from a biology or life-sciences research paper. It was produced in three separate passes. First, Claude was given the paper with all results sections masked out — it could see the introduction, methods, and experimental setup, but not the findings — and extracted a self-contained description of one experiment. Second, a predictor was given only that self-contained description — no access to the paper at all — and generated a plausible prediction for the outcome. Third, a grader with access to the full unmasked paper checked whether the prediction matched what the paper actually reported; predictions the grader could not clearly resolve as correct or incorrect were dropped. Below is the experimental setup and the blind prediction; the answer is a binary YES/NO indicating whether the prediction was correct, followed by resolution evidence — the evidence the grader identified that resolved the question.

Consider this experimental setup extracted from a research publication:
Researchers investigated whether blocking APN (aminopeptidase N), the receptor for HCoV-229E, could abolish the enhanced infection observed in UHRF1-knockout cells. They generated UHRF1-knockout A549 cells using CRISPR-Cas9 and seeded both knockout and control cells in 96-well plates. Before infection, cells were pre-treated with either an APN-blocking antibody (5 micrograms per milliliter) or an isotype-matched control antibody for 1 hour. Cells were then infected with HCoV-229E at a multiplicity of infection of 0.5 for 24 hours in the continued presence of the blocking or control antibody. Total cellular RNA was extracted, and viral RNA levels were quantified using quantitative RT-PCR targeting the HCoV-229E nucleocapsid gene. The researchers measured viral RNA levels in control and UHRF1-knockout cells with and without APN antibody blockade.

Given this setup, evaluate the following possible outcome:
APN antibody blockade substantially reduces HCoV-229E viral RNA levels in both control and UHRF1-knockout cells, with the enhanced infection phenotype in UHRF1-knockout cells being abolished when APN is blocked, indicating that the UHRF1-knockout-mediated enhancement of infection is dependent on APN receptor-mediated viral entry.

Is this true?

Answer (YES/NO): YES